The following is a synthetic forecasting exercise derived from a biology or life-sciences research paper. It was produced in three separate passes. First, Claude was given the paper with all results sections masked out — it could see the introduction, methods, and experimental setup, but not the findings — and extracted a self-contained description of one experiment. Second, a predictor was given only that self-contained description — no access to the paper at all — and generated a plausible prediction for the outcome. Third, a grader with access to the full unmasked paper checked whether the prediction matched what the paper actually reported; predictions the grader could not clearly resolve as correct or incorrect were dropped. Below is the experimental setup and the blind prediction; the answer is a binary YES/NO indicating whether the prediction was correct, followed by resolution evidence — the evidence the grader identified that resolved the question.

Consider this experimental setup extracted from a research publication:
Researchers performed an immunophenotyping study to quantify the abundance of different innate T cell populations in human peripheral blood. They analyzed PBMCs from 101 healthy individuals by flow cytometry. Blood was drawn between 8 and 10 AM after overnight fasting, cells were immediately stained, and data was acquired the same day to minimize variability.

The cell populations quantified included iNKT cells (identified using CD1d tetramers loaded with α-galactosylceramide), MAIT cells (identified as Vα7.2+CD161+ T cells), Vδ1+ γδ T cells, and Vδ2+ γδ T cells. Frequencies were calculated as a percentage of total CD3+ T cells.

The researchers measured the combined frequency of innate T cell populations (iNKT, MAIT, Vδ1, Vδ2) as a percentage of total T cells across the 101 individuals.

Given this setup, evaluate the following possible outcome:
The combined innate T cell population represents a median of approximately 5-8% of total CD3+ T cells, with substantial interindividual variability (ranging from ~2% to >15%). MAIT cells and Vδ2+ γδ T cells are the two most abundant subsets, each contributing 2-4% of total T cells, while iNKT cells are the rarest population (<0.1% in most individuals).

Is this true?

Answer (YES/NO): NO